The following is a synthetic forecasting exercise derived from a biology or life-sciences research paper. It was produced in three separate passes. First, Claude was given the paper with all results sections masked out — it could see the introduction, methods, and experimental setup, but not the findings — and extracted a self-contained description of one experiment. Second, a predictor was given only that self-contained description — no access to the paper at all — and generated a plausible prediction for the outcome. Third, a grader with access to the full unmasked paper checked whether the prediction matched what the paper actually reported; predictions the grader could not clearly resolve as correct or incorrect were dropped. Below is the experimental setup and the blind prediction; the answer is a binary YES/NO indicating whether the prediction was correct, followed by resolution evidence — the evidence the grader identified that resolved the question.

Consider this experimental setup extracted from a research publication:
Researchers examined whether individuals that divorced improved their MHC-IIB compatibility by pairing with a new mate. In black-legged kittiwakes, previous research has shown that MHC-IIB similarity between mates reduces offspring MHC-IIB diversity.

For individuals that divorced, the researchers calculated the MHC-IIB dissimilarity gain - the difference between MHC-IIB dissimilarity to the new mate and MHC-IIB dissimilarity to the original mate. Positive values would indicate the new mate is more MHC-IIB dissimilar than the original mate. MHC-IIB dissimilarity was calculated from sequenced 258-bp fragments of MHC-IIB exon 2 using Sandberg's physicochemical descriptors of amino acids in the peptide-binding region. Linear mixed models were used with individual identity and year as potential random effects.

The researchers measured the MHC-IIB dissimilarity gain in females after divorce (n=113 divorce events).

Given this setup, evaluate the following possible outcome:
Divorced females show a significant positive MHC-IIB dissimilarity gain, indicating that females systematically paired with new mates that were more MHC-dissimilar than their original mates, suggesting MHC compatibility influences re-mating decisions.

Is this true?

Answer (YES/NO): NO